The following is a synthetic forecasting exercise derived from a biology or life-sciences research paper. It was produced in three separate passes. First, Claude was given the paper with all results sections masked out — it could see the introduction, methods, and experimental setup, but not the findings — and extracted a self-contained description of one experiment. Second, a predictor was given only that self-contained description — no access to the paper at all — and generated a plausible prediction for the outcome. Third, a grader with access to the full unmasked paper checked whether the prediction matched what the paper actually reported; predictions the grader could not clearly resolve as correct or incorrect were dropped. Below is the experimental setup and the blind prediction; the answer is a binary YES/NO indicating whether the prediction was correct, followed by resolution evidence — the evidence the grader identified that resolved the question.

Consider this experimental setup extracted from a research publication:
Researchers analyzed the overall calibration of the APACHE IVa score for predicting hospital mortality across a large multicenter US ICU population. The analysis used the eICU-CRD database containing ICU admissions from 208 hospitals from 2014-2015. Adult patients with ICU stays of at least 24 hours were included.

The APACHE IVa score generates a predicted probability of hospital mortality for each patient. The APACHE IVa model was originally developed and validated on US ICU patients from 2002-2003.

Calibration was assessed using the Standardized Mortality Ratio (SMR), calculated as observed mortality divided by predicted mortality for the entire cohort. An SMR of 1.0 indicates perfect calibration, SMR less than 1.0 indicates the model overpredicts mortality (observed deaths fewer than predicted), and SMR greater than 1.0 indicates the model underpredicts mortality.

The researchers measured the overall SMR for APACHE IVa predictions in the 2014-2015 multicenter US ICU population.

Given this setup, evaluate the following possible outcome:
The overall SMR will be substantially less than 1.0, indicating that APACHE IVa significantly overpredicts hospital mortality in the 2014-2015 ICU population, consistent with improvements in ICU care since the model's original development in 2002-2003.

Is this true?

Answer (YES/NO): YES